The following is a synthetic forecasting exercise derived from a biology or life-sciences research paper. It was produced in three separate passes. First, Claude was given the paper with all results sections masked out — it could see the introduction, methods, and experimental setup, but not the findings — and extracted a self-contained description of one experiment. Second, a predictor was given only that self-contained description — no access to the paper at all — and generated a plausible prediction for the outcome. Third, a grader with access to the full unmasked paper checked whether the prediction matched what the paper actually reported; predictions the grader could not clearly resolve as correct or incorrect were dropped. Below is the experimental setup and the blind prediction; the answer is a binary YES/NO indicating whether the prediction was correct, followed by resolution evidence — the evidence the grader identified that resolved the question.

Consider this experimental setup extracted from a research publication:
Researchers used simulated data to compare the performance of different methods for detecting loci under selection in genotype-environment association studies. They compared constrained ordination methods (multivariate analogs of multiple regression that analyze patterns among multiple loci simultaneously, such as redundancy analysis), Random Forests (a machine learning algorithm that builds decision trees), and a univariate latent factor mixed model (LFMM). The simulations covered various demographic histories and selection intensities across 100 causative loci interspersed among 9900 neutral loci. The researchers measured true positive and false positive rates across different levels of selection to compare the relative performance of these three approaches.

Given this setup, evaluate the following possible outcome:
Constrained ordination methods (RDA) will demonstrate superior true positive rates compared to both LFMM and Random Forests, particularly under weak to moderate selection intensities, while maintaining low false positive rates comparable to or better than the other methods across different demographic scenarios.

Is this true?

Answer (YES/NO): YES